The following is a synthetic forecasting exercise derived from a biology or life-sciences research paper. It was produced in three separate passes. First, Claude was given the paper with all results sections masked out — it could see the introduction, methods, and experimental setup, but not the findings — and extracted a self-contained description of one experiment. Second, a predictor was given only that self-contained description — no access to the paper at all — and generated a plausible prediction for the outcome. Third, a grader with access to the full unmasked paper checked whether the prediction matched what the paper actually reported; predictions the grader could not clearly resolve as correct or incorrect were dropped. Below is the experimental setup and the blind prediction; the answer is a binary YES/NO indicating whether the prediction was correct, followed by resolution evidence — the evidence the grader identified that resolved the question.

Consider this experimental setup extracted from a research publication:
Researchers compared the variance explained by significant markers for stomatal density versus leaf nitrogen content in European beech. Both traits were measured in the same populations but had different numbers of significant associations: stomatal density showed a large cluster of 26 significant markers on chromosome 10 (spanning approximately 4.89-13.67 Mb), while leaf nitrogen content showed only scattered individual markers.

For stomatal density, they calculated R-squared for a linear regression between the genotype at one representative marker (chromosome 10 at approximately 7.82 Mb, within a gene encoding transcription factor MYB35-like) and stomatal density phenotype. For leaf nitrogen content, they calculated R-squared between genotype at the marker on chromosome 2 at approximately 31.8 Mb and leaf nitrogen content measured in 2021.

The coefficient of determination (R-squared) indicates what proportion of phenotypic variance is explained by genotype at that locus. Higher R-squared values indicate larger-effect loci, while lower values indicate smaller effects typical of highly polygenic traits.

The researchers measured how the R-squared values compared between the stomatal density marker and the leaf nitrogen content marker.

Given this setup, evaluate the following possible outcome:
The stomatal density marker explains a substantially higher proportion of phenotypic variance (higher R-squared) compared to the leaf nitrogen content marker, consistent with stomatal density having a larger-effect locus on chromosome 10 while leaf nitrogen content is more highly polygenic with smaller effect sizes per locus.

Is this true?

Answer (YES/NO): YES